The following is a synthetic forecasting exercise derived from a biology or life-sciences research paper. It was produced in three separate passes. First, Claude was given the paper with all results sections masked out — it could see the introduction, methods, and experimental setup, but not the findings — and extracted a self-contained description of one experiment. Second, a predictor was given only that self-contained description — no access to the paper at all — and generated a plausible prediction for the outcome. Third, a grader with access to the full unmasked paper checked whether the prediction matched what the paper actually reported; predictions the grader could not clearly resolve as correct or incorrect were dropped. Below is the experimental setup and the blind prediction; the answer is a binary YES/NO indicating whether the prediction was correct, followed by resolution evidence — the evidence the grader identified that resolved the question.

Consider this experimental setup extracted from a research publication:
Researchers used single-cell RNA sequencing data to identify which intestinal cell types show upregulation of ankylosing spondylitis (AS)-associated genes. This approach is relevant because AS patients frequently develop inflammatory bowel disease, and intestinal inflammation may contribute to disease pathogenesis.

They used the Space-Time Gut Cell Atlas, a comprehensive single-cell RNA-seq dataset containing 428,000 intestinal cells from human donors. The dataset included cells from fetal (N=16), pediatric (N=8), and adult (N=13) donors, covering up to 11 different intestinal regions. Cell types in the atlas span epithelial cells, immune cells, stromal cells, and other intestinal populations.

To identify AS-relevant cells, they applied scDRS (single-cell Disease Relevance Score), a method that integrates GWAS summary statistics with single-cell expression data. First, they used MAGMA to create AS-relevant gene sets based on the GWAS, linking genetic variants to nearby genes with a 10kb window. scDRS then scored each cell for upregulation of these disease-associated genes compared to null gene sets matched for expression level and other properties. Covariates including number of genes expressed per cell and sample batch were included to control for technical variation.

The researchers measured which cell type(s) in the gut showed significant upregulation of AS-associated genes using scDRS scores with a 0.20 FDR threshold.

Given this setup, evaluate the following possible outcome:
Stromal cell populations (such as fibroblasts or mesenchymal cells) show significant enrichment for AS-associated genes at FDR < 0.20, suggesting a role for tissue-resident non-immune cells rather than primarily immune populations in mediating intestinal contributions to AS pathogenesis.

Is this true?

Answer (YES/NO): NO